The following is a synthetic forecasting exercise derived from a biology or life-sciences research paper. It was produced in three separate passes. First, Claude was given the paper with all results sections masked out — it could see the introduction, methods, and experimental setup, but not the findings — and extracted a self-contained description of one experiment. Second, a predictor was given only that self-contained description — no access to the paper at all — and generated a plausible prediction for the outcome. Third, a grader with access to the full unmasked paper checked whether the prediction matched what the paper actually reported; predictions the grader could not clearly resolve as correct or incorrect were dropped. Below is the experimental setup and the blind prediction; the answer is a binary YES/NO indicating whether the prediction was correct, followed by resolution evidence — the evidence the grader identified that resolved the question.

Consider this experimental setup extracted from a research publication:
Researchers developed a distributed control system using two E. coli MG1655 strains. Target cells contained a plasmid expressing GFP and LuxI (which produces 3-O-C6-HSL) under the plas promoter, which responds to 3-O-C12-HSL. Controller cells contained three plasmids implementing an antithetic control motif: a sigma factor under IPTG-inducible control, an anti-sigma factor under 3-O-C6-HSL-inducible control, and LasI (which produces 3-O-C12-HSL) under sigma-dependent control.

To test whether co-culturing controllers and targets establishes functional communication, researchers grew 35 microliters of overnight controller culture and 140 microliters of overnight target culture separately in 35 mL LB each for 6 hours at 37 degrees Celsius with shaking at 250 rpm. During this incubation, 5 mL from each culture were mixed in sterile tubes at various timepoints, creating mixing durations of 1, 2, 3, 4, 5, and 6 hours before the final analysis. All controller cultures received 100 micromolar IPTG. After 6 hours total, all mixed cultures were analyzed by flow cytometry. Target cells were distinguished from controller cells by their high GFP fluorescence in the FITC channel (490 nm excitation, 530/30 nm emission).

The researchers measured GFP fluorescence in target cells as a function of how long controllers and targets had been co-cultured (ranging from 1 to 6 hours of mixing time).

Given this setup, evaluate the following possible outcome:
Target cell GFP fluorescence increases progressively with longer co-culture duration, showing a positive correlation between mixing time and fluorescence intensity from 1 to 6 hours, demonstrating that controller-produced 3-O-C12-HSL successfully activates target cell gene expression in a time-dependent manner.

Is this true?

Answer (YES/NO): NO